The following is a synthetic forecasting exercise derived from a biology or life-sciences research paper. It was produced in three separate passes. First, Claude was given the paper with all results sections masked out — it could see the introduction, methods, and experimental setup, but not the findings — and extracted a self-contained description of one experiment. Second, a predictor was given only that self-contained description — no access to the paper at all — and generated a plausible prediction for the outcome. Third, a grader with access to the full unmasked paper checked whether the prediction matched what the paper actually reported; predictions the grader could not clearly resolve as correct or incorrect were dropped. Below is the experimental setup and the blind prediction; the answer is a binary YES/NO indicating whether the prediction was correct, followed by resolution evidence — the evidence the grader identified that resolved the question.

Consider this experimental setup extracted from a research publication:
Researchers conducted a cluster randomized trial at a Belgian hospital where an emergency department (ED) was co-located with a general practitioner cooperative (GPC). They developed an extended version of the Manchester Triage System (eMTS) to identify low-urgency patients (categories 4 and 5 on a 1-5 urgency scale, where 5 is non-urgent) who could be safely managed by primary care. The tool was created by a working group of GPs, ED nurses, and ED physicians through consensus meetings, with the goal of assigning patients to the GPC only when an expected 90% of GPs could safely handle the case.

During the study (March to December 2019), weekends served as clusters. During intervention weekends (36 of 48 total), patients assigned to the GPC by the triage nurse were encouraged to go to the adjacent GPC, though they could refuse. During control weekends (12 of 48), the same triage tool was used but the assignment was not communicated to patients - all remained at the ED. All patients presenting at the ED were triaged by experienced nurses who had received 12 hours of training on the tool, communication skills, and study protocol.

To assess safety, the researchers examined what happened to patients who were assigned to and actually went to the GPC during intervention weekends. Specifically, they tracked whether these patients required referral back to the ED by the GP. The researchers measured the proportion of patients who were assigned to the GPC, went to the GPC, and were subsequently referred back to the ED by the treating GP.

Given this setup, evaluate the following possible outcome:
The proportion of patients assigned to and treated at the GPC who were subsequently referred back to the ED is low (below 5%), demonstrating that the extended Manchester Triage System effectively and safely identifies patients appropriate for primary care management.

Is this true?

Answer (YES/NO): YES